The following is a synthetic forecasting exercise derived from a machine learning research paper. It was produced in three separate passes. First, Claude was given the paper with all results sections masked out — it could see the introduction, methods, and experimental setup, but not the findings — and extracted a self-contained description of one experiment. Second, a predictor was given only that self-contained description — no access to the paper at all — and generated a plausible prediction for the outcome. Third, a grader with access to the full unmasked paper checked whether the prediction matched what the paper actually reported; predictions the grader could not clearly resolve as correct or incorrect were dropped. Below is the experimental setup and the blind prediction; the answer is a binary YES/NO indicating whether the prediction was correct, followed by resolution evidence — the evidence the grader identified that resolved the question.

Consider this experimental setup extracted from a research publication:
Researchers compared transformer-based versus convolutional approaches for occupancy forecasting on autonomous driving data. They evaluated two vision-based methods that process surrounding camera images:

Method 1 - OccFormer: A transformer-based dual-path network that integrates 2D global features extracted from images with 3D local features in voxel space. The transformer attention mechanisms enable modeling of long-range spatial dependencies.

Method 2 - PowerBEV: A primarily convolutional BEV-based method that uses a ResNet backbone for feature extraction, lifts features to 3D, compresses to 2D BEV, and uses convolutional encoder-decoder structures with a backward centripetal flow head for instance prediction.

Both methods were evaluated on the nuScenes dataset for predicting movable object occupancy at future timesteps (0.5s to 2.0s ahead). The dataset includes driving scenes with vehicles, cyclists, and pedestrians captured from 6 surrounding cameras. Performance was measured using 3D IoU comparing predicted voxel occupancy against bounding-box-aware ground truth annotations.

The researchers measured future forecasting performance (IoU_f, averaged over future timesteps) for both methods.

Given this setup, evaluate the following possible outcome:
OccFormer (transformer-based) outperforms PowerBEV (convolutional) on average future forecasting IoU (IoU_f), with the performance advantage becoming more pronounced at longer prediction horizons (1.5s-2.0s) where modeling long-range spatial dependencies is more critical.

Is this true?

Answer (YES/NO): NO